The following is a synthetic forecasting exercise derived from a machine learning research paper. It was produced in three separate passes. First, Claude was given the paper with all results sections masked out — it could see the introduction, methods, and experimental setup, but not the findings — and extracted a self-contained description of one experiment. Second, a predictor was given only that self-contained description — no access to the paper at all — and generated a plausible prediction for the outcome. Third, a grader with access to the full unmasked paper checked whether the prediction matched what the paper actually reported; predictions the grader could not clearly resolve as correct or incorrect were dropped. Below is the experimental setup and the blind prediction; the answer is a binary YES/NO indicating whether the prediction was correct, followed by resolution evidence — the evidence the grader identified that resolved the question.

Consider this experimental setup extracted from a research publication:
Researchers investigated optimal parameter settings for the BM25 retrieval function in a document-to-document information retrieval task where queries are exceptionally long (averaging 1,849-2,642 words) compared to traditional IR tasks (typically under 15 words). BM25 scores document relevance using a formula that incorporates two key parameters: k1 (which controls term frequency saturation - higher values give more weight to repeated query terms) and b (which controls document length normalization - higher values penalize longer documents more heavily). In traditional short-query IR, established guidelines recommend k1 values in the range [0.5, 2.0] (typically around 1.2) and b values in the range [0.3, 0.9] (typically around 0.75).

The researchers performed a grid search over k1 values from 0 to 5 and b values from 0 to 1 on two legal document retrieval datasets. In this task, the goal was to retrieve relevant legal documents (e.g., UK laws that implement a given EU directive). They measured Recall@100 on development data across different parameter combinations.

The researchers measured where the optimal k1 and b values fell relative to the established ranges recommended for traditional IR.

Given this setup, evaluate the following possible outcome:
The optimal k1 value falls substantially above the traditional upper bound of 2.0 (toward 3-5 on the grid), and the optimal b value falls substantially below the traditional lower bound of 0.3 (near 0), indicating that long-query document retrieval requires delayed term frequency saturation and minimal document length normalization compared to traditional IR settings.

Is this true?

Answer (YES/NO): NO